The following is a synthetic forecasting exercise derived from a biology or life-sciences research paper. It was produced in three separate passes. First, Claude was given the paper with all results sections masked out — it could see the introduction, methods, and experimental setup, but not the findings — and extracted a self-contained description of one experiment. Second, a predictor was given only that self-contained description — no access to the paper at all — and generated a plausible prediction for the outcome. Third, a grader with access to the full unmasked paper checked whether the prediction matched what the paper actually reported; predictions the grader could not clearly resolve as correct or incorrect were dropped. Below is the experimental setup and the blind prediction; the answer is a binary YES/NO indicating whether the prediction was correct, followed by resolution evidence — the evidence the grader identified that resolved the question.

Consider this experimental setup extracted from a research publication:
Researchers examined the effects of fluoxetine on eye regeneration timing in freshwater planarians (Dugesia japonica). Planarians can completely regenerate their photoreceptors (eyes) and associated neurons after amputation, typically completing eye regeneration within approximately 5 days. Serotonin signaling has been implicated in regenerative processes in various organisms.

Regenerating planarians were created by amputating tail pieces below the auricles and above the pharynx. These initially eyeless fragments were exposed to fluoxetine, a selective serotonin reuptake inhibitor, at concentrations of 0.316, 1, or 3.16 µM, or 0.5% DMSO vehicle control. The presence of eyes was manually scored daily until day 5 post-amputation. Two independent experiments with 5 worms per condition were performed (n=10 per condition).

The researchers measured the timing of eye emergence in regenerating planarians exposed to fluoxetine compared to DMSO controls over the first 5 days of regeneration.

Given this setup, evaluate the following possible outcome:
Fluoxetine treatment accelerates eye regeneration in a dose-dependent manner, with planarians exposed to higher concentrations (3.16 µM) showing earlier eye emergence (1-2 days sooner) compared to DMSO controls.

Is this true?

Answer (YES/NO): NO